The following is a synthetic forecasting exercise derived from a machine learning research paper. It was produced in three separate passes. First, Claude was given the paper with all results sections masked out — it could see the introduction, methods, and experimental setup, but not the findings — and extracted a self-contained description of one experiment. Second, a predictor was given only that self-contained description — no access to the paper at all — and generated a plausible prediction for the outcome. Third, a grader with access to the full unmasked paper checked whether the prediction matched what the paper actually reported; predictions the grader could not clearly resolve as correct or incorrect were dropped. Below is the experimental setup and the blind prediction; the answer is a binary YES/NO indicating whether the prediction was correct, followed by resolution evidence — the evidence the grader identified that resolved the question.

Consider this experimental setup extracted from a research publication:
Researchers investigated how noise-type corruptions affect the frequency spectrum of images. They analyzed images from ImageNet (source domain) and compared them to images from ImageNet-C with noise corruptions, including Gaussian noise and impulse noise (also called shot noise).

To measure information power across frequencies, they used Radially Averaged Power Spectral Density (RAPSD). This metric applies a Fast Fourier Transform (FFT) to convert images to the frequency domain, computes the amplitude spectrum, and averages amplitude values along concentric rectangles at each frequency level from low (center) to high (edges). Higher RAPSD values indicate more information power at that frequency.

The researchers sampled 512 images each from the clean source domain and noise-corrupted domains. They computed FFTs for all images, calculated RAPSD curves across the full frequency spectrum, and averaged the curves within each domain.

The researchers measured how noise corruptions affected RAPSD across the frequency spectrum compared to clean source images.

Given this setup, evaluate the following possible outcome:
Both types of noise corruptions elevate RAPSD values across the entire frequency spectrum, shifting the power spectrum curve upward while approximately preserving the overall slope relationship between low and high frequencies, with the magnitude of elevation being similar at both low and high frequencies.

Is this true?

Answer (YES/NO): NO